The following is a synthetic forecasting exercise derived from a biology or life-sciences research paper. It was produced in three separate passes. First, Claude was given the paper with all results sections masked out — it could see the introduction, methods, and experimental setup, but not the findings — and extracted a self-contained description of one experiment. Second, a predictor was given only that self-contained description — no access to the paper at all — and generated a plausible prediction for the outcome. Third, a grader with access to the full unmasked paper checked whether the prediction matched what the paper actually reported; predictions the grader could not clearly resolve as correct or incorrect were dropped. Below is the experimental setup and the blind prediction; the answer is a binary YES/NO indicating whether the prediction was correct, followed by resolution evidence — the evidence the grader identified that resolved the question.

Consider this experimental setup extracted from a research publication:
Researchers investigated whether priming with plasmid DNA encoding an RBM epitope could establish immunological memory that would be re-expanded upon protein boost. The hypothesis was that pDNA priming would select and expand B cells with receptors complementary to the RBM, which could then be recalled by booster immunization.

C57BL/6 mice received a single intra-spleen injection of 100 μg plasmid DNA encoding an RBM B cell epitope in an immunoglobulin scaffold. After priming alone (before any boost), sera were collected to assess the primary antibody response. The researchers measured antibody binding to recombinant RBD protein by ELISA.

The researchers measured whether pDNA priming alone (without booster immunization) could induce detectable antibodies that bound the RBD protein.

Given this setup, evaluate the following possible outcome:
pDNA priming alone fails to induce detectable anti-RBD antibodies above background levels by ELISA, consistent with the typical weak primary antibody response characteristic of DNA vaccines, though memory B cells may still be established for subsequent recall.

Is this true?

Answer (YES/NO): NO